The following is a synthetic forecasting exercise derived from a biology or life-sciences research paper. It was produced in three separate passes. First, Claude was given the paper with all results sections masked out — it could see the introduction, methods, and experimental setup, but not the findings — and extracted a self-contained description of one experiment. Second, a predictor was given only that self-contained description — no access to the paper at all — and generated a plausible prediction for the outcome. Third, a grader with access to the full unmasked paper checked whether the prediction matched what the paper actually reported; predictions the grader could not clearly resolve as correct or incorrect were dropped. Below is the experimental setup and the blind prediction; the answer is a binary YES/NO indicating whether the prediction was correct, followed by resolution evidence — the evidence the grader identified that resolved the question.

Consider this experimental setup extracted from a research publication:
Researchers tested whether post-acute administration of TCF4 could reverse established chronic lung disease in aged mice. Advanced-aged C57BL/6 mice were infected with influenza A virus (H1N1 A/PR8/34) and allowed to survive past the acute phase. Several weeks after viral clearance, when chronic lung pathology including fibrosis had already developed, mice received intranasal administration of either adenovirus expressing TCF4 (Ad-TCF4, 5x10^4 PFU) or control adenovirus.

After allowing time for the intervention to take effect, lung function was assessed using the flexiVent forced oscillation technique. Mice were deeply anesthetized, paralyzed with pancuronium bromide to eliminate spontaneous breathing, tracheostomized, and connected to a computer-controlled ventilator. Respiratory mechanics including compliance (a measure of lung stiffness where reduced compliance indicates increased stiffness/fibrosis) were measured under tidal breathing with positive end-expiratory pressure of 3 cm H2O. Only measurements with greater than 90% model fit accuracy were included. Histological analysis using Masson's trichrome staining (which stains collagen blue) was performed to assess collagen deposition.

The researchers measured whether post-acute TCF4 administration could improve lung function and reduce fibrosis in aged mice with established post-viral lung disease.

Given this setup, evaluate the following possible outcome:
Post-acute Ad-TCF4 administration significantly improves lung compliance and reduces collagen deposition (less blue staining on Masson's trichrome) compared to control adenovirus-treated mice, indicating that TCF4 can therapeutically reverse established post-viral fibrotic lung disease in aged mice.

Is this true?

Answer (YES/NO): YES